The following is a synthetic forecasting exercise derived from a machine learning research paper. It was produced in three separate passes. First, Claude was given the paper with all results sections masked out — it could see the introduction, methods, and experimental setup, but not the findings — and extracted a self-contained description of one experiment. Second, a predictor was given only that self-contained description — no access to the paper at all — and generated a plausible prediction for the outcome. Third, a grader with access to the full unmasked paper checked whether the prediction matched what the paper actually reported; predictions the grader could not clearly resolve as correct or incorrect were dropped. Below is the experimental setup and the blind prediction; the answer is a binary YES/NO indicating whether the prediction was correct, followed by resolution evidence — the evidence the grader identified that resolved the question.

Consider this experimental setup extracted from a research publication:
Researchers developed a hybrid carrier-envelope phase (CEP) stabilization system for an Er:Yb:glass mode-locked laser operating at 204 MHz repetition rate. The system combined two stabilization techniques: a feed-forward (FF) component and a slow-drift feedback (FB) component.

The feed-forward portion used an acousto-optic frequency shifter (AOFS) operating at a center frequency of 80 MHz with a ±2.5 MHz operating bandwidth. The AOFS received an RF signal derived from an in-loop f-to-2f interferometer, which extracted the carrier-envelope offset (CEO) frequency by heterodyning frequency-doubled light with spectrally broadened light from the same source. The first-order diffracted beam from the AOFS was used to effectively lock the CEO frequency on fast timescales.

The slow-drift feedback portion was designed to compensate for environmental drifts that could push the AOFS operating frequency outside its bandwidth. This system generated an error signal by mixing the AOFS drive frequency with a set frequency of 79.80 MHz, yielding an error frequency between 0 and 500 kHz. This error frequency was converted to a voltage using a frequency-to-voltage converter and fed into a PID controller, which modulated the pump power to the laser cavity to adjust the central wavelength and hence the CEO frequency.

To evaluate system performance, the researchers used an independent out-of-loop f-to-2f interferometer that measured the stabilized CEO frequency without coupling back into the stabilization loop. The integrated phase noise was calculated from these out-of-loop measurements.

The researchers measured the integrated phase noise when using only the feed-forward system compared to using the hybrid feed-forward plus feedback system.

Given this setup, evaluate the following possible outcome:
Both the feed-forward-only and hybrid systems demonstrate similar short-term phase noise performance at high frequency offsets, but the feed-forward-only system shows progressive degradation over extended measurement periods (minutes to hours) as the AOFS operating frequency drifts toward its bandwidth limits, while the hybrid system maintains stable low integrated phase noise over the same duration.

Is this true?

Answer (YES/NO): NO